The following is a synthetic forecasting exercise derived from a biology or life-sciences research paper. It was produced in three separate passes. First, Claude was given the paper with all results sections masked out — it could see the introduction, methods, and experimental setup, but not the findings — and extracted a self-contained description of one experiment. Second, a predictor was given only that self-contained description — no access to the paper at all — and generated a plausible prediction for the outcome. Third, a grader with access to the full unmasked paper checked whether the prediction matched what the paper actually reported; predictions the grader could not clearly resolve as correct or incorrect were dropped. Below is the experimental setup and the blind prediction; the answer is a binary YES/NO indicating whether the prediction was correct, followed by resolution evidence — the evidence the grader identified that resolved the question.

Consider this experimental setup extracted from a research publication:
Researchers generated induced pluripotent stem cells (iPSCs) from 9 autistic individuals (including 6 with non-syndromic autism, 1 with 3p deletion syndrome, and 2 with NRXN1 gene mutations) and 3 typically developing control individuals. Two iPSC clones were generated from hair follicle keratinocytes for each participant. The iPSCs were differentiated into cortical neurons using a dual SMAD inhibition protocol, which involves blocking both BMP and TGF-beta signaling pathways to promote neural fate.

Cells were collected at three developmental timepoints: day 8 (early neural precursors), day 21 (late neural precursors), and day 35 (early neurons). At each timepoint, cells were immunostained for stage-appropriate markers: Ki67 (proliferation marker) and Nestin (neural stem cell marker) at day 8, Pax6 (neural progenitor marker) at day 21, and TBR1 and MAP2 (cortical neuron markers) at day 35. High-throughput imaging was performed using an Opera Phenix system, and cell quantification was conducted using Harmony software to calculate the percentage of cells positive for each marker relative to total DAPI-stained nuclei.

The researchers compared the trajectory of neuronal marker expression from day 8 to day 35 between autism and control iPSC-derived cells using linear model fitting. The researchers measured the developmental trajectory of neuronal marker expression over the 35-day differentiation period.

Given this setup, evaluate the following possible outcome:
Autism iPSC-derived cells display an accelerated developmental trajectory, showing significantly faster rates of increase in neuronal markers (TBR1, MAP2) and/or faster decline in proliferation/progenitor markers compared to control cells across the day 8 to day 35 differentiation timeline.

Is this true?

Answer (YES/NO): NO